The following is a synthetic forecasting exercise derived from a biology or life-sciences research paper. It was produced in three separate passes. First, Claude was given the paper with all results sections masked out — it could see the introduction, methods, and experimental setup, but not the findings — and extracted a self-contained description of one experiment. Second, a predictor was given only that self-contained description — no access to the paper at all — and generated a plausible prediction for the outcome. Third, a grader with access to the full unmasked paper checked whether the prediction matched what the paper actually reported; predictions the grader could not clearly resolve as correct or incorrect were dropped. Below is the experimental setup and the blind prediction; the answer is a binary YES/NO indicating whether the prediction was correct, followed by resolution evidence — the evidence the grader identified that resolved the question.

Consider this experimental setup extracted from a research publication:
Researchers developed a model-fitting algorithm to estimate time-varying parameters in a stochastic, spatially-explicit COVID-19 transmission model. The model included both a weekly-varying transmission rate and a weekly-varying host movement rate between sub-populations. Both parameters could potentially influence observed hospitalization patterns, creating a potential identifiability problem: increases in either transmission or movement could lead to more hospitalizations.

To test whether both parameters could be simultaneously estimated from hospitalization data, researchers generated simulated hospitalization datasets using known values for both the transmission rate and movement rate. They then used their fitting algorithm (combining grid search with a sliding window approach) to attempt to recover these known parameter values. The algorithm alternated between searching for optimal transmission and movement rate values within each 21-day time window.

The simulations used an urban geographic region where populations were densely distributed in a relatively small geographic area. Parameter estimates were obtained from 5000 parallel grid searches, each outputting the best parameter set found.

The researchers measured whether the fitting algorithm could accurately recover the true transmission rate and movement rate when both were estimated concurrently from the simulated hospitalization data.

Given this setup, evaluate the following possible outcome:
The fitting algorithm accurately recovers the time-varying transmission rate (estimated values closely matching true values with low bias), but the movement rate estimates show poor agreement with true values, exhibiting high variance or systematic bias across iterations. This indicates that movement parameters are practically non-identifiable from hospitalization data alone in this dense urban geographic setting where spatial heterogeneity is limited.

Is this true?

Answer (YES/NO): NO